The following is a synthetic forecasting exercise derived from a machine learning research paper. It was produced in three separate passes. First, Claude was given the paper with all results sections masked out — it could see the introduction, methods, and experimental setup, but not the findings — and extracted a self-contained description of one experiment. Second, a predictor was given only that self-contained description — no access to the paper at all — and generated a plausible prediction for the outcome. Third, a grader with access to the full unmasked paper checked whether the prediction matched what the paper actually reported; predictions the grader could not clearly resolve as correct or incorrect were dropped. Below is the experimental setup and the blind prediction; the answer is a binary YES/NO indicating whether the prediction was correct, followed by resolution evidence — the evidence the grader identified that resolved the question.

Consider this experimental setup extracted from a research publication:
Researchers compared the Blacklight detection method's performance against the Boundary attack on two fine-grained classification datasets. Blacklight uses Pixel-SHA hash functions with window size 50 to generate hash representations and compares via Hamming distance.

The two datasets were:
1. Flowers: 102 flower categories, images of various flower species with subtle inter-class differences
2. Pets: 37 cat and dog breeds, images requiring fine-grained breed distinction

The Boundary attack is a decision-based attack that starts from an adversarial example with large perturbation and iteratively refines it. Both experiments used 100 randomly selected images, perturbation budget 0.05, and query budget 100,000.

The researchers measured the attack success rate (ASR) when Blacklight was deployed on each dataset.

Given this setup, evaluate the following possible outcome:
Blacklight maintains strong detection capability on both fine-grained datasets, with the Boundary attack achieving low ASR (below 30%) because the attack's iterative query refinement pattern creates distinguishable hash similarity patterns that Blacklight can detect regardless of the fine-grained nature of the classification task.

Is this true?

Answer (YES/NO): NO